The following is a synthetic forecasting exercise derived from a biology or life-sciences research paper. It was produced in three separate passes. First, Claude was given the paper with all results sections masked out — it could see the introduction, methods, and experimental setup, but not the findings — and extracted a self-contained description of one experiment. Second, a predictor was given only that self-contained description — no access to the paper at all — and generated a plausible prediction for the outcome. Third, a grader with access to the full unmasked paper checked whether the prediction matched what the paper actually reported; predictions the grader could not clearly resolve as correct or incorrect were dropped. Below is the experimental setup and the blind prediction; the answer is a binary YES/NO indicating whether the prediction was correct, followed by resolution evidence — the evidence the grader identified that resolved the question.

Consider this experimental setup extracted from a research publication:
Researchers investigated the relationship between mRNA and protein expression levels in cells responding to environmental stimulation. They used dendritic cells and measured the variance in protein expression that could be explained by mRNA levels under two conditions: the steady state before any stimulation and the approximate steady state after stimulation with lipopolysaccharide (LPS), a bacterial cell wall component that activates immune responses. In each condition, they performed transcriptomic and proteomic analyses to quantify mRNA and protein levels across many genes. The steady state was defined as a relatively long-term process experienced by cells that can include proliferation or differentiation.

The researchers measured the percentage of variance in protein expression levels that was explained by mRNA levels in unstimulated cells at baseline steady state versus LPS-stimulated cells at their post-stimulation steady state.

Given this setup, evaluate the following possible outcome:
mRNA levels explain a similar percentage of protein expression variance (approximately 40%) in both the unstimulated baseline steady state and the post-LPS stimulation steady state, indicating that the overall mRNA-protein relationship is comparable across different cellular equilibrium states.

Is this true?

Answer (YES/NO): NO